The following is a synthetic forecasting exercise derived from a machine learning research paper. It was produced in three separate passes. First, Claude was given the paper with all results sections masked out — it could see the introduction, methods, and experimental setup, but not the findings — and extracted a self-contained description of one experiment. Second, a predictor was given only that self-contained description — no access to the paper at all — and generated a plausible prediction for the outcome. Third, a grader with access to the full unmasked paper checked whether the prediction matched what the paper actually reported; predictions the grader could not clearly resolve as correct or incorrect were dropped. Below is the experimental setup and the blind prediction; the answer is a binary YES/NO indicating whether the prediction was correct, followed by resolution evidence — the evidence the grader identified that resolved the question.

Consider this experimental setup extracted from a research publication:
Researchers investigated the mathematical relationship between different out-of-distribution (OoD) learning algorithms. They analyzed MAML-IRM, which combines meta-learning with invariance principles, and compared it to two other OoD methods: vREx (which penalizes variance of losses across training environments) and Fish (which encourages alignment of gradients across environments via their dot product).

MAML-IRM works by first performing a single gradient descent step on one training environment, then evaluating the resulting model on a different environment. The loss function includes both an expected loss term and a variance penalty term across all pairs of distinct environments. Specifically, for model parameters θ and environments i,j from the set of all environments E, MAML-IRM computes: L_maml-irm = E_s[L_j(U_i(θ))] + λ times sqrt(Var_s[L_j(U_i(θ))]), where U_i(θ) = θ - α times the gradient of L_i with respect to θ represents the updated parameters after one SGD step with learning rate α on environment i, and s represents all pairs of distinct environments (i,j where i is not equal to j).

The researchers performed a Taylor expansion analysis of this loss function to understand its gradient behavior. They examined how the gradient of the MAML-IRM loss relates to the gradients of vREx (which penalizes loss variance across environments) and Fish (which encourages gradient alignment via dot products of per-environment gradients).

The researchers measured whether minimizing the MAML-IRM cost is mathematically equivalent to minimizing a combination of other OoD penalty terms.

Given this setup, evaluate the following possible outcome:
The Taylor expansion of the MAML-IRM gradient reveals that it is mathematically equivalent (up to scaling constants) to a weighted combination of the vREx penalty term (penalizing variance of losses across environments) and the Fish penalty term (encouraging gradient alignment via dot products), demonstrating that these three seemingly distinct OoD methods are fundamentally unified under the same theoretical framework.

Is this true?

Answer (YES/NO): YES